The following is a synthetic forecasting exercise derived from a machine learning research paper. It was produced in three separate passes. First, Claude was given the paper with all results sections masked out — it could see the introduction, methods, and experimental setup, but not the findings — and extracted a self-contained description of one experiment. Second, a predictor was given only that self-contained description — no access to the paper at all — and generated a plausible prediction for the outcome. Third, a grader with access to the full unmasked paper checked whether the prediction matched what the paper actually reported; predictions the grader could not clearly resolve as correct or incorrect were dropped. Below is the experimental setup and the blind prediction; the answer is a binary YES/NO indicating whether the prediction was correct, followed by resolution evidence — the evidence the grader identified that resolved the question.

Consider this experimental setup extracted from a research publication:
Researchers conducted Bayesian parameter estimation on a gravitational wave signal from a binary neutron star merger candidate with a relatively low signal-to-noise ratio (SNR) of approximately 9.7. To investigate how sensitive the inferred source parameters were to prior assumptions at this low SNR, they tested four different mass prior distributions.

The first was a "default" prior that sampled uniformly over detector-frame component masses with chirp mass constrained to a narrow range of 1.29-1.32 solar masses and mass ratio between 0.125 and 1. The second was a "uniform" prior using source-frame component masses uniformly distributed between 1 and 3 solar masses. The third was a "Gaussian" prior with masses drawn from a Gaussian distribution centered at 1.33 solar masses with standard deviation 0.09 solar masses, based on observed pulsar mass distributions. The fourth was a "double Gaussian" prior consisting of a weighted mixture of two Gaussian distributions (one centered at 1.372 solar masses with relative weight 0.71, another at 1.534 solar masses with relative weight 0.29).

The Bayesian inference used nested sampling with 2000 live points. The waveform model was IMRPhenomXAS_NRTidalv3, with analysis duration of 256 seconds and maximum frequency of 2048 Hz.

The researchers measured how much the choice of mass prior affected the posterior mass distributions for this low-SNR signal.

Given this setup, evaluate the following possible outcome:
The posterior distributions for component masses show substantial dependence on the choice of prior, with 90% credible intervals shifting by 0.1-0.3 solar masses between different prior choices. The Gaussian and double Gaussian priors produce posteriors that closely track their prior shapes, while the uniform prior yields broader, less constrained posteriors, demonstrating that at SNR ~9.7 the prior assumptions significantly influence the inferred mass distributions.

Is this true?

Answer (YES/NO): NO